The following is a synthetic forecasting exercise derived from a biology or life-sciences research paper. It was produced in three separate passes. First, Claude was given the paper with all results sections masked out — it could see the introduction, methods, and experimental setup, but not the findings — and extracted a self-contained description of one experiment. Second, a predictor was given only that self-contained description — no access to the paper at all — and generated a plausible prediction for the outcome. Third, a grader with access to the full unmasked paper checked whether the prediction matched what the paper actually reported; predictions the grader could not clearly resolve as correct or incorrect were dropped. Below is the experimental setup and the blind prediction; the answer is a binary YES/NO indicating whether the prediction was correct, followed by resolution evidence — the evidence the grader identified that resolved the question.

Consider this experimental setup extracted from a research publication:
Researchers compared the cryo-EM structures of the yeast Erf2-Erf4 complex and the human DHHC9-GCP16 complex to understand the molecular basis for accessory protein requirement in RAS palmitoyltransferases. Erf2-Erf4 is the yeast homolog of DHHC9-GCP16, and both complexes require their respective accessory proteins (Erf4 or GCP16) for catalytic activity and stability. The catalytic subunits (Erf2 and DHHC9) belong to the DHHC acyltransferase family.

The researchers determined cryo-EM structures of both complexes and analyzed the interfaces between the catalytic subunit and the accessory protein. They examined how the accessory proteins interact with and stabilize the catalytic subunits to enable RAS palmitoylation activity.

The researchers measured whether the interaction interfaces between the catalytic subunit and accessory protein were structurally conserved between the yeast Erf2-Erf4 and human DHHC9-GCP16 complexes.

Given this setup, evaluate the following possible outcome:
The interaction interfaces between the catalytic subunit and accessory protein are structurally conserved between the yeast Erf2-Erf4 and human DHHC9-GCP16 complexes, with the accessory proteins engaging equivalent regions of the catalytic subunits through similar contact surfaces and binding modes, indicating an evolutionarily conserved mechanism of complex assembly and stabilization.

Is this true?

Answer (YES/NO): NO